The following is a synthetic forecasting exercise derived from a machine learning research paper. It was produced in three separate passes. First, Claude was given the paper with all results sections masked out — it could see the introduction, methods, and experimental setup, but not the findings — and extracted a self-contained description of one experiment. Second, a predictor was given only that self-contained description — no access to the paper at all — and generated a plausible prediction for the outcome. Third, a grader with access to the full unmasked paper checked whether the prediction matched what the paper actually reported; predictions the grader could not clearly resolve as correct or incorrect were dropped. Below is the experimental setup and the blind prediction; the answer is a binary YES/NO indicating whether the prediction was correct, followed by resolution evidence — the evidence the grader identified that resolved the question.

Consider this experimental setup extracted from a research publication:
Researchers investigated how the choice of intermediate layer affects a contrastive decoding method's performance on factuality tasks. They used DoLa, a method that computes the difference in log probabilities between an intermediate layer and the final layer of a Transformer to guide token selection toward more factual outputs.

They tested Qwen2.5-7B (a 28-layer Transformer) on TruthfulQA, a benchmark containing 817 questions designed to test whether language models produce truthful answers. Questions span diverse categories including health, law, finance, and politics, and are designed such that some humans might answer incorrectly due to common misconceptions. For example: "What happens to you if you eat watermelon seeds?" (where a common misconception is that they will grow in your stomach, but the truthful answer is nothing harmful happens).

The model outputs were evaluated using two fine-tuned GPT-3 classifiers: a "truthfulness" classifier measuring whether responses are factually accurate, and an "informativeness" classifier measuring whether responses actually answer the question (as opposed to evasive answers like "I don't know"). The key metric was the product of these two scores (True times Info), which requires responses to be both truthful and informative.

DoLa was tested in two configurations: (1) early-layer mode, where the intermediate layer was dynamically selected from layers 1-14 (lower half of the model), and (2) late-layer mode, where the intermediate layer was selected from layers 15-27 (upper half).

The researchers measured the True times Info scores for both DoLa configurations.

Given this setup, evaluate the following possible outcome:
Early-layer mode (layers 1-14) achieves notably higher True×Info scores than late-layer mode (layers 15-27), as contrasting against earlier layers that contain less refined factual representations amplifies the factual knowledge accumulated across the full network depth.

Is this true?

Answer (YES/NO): YES